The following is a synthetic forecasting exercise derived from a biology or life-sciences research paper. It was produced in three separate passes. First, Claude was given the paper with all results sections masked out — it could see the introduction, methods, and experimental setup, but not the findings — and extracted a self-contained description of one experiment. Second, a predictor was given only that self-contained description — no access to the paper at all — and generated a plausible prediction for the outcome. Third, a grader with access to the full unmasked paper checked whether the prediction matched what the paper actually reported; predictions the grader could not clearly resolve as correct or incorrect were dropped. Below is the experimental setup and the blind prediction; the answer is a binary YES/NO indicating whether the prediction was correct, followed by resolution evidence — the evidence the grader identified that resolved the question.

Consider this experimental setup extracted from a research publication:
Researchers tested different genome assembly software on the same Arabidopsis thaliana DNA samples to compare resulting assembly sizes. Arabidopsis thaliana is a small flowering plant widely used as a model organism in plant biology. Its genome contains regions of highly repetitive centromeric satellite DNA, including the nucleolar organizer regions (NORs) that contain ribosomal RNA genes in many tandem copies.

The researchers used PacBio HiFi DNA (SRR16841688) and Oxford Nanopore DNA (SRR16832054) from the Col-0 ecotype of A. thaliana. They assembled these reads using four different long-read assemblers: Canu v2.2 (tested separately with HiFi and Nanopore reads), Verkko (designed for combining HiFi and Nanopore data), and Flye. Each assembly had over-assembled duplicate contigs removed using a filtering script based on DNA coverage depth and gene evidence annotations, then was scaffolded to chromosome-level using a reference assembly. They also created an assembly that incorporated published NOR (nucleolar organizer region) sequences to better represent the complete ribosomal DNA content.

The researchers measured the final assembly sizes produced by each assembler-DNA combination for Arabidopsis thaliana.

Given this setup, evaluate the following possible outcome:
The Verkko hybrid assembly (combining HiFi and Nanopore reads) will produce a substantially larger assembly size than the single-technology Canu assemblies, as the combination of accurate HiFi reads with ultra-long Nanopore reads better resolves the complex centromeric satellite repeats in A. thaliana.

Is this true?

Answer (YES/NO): NO